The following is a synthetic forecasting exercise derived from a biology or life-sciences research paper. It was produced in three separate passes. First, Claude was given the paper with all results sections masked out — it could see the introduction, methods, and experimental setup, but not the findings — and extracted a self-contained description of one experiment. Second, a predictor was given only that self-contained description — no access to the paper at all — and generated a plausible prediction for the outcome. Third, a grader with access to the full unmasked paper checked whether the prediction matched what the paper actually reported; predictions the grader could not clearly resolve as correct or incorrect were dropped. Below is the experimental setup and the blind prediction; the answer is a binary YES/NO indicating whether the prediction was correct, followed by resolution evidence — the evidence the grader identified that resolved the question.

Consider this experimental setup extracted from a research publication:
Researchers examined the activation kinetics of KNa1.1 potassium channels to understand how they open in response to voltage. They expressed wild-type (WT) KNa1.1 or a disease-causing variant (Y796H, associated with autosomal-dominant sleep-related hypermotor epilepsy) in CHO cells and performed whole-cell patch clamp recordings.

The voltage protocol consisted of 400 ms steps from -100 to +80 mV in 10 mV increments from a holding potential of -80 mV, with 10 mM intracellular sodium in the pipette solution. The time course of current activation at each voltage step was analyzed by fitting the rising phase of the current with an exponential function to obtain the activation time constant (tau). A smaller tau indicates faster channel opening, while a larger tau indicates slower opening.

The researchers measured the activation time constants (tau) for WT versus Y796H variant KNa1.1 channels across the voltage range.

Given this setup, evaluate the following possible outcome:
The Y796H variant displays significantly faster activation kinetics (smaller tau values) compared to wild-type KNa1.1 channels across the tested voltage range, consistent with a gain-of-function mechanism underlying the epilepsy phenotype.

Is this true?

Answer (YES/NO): YES